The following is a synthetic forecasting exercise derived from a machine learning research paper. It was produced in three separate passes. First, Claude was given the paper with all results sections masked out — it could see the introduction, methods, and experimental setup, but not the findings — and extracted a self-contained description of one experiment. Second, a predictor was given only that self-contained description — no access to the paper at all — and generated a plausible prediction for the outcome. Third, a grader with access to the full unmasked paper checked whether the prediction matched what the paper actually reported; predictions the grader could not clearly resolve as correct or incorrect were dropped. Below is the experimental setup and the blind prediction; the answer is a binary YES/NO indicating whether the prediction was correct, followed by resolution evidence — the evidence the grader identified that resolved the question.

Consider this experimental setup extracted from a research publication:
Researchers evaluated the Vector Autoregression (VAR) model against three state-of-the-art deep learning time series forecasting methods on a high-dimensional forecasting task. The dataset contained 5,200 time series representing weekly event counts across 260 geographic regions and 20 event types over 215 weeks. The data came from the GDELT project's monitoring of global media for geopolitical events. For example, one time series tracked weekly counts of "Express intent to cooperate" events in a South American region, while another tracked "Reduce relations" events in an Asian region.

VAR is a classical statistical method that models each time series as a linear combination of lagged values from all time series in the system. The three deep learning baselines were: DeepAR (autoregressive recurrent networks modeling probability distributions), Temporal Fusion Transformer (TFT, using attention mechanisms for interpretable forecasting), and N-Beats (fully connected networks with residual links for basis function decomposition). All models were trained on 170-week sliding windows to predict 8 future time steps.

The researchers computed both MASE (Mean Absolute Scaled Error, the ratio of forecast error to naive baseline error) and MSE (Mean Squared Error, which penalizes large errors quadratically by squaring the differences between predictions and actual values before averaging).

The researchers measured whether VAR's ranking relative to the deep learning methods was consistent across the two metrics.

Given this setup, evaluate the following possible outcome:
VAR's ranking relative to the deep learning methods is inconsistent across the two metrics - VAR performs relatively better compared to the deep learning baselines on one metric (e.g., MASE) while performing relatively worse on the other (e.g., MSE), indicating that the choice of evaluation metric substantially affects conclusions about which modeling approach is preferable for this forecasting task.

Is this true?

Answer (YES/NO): YES